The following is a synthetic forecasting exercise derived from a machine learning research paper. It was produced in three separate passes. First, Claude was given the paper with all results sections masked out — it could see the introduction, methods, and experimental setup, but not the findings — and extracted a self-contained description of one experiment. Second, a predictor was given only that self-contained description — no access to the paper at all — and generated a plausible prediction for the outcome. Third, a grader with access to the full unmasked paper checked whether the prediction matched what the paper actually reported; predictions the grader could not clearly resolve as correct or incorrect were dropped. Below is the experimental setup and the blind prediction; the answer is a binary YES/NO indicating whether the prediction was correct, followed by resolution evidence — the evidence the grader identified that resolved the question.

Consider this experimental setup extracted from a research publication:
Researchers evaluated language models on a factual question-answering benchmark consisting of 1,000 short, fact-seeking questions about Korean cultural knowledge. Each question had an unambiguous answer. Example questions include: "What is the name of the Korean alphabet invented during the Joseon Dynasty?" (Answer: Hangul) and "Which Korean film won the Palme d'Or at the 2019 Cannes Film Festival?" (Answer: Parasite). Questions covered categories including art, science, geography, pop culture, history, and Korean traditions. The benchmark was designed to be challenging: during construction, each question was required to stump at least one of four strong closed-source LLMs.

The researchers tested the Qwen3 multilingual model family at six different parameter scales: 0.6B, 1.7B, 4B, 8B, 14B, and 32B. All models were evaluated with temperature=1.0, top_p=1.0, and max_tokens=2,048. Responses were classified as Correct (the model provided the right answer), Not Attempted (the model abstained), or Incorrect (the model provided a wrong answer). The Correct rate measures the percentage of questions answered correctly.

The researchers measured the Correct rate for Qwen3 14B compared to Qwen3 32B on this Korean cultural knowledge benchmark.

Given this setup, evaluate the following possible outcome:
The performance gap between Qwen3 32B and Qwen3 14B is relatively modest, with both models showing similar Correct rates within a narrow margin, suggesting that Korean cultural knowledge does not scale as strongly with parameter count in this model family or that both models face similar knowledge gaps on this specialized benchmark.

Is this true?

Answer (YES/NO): YES